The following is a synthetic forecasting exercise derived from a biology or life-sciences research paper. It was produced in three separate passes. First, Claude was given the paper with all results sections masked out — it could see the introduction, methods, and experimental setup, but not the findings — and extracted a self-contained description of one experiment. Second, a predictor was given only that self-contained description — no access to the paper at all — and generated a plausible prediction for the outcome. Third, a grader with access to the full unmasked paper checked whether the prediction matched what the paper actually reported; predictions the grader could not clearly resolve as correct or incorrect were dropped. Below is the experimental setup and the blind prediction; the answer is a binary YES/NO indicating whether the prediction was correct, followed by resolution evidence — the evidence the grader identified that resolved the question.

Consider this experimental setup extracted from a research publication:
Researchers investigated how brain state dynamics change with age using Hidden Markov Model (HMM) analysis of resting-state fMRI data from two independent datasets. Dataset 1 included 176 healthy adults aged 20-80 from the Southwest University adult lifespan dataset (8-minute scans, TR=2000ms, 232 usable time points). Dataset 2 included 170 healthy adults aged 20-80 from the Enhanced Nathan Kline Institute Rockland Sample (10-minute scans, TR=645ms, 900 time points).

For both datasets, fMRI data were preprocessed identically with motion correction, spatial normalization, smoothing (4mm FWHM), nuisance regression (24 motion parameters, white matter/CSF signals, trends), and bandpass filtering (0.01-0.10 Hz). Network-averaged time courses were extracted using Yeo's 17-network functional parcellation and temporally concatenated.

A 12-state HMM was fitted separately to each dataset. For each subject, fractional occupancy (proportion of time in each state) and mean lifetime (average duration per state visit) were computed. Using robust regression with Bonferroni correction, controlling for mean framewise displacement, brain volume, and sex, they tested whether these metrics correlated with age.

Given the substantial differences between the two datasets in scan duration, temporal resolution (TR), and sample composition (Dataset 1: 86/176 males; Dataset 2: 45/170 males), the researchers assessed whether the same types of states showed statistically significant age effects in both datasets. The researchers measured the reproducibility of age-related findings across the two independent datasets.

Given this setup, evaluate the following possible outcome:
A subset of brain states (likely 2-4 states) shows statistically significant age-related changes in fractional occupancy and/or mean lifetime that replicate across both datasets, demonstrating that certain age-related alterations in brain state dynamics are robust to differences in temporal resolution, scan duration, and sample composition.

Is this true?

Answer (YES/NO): YES